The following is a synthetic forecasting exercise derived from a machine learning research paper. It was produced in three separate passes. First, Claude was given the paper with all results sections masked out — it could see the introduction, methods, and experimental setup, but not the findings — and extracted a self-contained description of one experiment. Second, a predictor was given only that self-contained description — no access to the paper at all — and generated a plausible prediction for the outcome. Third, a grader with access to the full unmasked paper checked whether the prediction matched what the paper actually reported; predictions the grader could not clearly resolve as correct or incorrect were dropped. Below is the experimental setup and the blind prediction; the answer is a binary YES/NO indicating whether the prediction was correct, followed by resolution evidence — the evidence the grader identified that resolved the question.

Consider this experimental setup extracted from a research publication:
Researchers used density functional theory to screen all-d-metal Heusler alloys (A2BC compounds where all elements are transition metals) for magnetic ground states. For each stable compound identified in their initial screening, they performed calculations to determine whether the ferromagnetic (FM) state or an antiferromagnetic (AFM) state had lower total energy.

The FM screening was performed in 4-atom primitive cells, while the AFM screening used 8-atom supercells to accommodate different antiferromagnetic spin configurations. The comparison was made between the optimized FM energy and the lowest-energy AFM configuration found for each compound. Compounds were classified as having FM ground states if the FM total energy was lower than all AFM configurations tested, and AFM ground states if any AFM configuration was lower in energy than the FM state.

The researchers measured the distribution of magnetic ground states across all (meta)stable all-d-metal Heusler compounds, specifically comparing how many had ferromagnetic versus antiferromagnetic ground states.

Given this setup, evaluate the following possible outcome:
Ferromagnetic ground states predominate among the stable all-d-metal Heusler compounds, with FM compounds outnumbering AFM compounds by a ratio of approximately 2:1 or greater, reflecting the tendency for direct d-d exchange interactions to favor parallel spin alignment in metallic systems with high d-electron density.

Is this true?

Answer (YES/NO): YES